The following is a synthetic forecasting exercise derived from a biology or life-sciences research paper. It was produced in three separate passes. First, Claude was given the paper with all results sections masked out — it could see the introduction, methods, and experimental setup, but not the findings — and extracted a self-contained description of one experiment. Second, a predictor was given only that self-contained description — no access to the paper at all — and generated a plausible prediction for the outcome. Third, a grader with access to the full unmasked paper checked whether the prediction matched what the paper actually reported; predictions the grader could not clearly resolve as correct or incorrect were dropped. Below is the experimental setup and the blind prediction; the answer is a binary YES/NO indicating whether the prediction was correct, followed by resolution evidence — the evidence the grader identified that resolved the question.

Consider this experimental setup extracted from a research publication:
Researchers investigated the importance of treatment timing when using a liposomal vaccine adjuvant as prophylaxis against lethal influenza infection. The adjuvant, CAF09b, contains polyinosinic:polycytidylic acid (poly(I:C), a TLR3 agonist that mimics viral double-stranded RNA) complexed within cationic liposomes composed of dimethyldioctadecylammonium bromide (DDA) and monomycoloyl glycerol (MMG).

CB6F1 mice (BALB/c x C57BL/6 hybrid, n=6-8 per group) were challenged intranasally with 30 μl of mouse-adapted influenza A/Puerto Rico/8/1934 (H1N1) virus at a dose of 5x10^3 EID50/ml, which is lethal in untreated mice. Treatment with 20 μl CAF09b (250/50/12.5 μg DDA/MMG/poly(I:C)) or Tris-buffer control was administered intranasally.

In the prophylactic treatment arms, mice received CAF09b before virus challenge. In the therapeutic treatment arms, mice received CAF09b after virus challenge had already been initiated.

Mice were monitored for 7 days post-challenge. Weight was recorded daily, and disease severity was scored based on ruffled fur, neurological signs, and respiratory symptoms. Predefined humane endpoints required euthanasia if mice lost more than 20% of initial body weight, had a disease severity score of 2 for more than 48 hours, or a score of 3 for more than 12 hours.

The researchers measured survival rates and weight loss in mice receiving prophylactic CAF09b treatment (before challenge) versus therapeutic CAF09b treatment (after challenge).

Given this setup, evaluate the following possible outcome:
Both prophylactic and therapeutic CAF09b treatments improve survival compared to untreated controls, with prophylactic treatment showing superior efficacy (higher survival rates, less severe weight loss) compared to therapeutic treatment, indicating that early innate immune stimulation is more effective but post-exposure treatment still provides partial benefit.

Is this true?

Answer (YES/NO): NO